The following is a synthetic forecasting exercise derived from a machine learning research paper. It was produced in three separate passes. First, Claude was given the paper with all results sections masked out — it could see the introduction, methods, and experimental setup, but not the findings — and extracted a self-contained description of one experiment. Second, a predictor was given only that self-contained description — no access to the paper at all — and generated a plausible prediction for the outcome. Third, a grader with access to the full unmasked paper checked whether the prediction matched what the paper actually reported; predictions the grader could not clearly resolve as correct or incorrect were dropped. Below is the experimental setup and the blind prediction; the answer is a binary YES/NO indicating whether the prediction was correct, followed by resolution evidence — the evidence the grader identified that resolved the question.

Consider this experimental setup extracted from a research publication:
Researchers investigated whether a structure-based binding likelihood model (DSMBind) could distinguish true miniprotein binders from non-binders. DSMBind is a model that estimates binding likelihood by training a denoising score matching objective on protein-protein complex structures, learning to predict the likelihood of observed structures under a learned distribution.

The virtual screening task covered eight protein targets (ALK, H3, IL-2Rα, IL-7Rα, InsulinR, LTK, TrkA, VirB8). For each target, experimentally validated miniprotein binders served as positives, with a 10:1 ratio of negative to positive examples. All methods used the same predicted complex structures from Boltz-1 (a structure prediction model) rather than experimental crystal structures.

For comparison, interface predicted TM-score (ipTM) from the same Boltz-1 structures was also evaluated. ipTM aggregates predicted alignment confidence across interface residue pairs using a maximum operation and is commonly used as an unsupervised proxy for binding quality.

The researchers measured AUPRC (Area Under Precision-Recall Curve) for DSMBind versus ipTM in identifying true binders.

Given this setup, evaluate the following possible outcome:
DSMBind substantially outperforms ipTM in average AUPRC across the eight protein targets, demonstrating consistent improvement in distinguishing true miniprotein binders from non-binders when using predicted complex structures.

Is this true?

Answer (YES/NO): NO